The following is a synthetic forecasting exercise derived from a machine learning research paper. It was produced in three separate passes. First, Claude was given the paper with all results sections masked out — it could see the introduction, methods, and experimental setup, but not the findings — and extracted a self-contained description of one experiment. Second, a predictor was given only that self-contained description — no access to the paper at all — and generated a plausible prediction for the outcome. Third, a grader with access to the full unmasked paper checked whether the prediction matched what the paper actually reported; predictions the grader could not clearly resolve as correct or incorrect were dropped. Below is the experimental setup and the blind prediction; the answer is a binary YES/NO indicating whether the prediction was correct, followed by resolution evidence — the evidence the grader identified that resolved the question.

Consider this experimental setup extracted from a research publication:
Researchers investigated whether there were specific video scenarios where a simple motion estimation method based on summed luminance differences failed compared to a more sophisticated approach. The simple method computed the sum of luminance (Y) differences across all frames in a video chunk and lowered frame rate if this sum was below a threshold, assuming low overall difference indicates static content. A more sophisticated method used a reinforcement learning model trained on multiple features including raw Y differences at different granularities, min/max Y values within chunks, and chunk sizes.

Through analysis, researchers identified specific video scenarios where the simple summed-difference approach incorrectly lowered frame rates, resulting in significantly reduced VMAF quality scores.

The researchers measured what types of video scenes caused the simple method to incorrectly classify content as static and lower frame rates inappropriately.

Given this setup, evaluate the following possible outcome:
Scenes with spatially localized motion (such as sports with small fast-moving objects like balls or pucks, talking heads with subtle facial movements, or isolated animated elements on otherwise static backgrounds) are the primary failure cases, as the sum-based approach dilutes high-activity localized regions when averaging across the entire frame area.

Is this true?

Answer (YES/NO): NO